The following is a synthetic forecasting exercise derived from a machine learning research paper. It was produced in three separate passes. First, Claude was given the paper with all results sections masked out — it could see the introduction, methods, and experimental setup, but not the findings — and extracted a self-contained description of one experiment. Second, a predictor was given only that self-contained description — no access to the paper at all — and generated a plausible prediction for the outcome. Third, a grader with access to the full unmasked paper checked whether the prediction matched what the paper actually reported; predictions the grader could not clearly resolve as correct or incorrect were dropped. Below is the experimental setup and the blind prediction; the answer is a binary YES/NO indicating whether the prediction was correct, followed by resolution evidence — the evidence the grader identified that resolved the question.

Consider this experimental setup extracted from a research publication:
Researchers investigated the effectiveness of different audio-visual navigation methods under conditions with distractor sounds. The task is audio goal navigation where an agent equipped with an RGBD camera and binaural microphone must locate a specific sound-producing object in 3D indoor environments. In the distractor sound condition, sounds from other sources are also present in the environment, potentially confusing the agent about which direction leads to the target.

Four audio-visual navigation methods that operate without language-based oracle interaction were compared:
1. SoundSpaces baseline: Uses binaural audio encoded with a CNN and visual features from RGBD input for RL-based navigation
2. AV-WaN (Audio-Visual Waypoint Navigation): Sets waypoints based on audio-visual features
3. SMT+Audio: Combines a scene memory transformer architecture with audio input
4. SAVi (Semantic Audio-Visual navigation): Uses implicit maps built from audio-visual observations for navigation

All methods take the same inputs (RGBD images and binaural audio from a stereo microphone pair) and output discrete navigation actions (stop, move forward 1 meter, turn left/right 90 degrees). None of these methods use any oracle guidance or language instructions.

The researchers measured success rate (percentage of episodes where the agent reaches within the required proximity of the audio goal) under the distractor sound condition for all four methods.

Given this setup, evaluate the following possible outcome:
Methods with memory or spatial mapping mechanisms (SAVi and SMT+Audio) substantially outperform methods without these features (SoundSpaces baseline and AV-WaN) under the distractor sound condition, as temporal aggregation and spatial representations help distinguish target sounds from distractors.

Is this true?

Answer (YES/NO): NO